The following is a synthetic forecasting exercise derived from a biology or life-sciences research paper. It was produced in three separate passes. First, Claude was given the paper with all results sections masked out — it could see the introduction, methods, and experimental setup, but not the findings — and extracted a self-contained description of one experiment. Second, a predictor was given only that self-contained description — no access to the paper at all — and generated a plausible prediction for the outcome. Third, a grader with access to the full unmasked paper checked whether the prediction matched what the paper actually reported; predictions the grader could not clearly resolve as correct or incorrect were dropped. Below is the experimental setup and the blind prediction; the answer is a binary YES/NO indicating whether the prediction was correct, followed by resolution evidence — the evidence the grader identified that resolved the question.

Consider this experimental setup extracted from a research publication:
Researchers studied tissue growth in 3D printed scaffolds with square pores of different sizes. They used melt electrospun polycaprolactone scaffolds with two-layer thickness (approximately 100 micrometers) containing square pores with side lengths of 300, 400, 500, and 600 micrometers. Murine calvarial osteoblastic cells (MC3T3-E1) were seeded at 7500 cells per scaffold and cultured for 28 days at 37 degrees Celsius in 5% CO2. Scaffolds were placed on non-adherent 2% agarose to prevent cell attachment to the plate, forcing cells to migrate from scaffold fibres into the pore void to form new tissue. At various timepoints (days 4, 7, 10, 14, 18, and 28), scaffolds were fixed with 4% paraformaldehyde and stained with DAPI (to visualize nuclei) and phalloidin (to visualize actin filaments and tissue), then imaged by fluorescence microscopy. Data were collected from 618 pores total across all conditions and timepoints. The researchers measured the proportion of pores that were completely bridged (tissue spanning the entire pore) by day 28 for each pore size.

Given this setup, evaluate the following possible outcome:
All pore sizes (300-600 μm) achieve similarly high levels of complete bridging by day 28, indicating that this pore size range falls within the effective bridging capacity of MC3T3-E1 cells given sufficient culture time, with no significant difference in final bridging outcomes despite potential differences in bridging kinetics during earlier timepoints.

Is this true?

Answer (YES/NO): NO